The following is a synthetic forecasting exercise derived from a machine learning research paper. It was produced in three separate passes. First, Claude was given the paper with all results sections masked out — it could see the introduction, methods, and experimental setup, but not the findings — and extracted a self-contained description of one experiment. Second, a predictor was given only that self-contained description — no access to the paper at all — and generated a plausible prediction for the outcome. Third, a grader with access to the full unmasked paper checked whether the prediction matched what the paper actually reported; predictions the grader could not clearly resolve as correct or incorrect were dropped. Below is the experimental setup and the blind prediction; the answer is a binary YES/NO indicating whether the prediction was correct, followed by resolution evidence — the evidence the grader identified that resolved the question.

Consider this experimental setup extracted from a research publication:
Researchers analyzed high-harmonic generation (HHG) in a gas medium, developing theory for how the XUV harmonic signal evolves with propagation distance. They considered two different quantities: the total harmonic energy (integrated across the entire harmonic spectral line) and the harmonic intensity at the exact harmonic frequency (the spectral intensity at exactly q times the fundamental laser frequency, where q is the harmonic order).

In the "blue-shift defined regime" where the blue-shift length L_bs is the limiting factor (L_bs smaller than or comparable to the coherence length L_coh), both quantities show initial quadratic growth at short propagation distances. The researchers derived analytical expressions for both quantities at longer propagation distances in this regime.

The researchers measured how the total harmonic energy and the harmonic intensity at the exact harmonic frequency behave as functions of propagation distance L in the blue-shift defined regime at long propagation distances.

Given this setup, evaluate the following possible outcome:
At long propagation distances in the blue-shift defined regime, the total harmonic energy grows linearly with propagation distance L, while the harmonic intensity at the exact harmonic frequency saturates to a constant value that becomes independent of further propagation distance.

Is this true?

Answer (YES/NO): YES